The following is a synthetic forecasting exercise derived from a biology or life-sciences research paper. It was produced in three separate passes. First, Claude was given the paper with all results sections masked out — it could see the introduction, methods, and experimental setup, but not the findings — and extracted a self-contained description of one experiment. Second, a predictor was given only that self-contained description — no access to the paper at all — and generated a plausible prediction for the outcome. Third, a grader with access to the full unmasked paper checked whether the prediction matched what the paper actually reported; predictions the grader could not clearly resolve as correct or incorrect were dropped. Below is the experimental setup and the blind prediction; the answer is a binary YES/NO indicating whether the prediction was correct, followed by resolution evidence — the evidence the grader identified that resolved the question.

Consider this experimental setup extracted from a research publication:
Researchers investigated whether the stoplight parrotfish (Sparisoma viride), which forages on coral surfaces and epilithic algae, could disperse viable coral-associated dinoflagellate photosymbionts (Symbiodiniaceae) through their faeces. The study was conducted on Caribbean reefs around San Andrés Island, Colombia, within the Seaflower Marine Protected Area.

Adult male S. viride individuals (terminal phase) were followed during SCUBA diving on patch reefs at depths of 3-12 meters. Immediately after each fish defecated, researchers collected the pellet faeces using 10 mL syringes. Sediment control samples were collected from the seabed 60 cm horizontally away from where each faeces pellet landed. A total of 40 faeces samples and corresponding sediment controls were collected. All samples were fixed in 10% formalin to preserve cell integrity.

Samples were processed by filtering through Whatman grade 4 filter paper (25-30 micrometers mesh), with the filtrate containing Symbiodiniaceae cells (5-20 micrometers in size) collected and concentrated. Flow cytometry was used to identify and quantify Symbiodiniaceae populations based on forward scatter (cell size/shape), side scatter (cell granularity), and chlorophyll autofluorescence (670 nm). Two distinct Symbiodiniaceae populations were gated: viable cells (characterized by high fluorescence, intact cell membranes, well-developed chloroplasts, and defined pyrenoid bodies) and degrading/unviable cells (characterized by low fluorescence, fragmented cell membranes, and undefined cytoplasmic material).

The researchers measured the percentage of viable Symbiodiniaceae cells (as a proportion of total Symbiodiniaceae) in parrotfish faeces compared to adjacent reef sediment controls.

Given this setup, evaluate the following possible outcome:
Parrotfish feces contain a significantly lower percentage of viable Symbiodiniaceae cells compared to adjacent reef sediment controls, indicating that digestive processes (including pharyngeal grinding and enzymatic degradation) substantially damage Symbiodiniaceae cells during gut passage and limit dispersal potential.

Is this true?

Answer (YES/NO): NO